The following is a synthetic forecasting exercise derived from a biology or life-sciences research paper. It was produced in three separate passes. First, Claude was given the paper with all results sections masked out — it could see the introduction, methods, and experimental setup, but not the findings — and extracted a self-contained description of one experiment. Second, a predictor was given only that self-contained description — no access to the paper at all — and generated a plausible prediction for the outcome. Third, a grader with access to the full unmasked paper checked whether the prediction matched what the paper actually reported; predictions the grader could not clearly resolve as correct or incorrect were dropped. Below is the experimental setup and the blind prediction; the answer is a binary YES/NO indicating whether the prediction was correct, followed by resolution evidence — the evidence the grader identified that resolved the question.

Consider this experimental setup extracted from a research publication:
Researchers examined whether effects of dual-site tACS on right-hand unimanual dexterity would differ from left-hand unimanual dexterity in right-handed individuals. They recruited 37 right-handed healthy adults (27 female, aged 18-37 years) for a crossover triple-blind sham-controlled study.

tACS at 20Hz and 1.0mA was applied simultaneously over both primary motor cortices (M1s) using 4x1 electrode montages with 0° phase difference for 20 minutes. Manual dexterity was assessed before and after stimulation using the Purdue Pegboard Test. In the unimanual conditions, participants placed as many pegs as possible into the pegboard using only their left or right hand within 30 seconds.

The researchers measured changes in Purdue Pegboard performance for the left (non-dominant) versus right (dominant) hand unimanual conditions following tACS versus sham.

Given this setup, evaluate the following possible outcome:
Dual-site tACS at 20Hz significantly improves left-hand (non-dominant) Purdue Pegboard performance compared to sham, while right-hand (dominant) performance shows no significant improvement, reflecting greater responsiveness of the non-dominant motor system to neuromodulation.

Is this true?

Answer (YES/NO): NO